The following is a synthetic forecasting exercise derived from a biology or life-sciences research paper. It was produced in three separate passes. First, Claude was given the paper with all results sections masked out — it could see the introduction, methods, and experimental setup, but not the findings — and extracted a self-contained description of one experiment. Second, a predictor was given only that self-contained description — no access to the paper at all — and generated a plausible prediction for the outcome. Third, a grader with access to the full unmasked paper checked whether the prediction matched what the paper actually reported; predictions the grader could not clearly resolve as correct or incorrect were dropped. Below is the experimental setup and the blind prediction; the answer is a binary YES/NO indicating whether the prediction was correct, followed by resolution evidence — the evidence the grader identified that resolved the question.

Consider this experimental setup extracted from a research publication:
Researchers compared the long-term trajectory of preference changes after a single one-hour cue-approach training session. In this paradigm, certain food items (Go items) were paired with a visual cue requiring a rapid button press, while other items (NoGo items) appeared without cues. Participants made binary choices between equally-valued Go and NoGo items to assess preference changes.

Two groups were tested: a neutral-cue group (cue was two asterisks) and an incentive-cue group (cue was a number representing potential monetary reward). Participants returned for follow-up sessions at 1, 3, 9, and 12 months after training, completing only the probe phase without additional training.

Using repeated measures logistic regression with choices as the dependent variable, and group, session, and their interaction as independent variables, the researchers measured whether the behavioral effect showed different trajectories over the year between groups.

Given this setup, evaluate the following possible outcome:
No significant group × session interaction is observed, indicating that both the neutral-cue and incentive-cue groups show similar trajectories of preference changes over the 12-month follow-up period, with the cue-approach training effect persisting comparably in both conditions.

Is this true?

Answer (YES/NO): NO